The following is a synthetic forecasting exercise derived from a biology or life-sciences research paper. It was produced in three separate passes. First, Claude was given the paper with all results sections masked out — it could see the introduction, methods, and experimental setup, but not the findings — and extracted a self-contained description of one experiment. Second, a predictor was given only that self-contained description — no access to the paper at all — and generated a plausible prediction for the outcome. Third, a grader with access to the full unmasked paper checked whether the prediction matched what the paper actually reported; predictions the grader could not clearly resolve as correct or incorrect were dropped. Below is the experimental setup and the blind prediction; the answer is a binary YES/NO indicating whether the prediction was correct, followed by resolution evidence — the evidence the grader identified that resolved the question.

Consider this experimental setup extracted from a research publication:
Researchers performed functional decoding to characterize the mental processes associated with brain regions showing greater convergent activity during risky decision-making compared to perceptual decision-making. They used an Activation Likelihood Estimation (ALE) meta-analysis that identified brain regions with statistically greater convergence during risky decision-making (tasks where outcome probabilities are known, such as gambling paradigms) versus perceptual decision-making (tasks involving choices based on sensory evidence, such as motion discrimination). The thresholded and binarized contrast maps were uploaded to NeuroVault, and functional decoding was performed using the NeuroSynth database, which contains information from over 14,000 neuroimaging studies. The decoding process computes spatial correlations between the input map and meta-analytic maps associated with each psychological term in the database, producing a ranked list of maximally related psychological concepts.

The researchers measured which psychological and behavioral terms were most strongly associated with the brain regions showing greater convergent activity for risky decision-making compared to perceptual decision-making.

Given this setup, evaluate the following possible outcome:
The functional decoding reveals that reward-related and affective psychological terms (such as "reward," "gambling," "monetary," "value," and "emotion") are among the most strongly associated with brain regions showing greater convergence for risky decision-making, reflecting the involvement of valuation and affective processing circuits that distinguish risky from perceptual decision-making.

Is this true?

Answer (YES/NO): YES